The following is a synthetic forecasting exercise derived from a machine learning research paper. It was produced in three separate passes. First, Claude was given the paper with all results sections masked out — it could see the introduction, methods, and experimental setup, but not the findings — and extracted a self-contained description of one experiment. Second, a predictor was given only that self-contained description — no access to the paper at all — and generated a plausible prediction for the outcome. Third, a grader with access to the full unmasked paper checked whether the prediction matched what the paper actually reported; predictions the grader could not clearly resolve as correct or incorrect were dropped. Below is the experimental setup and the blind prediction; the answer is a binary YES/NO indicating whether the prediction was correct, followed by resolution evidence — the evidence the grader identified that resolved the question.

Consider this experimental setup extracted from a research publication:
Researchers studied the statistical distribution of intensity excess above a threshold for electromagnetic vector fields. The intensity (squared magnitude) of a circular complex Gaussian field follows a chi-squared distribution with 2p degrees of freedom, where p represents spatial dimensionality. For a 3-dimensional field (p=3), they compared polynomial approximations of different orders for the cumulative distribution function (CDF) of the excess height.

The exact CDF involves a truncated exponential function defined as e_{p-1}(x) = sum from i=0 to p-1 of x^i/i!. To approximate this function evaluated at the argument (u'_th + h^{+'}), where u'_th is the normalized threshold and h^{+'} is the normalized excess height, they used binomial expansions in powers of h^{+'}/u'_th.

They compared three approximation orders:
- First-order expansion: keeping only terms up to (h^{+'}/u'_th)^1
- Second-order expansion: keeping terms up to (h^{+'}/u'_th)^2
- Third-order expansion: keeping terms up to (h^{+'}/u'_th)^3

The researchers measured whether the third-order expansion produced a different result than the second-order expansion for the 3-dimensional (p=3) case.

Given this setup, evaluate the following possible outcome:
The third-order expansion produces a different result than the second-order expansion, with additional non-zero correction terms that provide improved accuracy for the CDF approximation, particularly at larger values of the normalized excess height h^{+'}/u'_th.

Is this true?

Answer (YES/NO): NO